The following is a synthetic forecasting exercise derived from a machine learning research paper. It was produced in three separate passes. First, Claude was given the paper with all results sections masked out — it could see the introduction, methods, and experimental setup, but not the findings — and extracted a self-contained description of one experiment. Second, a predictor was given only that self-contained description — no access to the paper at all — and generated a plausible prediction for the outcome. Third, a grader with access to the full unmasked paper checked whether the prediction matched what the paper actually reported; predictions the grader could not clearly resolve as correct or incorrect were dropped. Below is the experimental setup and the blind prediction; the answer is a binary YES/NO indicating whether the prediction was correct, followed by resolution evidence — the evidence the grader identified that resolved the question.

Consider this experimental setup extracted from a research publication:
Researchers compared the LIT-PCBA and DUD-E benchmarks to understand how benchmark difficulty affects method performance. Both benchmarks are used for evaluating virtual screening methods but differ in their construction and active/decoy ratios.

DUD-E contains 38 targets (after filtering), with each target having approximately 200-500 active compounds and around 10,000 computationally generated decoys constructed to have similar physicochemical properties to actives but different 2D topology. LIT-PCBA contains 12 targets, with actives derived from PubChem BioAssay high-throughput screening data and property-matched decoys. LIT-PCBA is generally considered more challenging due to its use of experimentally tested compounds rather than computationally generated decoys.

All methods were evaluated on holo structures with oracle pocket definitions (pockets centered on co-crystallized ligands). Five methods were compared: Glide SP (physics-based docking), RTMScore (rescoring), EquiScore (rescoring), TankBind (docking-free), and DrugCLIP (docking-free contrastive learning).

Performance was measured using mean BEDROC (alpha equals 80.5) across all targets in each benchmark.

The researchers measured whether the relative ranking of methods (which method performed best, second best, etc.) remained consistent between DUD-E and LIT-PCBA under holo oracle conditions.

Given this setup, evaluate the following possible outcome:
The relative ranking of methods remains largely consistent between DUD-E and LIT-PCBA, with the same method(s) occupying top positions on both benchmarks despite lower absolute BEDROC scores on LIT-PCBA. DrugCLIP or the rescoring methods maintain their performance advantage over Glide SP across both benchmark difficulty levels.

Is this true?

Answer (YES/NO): NO